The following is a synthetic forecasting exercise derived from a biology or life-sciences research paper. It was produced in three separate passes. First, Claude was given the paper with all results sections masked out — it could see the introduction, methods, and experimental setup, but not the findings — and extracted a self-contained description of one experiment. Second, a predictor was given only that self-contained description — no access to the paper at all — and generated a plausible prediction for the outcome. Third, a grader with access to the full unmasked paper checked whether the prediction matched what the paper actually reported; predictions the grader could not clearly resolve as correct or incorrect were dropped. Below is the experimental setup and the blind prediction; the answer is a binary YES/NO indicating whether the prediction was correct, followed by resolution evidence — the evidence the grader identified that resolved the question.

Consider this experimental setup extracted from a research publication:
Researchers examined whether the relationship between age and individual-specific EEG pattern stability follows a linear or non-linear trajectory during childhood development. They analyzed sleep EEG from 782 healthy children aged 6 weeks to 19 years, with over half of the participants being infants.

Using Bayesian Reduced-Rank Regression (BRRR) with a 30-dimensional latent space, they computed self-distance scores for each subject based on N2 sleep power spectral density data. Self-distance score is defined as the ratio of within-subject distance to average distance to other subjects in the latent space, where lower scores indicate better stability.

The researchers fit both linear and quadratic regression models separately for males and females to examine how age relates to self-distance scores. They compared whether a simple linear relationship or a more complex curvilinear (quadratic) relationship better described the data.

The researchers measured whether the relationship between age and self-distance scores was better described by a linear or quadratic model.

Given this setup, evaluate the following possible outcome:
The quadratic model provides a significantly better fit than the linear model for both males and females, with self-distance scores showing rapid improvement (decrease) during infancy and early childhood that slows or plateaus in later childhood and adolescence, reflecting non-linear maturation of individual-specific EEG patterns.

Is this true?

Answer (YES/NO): NO